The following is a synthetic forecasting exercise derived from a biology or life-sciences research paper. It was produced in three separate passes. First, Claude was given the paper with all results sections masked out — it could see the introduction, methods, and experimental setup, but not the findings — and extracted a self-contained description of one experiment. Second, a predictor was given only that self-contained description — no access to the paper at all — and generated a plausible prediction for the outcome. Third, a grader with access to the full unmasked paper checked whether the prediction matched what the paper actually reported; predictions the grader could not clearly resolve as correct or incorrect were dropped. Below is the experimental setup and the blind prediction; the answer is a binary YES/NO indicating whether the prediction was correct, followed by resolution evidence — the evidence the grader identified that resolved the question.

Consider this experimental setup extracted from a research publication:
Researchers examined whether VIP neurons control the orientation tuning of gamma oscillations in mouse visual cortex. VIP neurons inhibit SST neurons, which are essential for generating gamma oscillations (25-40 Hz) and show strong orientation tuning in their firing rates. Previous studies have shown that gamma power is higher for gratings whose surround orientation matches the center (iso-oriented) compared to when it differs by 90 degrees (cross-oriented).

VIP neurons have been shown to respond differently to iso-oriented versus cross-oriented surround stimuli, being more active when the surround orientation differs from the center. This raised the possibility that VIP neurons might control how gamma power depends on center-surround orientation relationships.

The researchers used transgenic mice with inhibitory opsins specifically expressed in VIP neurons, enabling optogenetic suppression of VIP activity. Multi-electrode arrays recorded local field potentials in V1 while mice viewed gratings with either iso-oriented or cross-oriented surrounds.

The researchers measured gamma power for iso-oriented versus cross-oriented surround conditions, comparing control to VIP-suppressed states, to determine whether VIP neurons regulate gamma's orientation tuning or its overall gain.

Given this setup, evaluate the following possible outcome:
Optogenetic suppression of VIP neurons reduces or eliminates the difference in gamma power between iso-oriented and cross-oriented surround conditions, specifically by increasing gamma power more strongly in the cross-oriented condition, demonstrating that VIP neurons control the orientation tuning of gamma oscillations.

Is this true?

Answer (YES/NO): NO